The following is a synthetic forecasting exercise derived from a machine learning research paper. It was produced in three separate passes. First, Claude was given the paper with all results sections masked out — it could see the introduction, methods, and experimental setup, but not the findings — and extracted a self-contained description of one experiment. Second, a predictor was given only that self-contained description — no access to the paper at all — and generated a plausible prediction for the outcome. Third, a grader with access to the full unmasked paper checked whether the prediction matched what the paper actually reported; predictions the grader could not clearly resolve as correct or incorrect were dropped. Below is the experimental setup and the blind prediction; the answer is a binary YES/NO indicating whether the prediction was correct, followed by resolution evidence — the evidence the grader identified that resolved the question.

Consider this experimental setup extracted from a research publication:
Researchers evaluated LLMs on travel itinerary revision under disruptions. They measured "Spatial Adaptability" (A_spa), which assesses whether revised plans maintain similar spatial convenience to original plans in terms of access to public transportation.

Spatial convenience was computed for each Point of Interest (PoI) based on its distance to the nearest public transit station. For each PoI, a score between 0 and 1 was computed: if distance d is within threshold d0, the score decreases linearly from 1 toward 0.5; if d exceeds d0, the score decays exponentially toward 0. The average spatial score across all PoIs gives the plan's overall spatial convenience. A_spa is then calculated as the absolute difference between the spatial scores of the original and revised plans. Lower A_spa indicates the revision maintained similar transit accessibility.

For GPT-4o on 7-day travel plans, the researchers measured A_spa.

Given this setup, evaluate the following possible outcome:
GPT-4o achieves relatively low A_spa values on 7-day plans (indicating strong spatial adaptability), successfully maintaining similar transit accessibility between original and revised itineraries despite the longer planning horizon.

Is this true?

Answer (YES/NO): YES